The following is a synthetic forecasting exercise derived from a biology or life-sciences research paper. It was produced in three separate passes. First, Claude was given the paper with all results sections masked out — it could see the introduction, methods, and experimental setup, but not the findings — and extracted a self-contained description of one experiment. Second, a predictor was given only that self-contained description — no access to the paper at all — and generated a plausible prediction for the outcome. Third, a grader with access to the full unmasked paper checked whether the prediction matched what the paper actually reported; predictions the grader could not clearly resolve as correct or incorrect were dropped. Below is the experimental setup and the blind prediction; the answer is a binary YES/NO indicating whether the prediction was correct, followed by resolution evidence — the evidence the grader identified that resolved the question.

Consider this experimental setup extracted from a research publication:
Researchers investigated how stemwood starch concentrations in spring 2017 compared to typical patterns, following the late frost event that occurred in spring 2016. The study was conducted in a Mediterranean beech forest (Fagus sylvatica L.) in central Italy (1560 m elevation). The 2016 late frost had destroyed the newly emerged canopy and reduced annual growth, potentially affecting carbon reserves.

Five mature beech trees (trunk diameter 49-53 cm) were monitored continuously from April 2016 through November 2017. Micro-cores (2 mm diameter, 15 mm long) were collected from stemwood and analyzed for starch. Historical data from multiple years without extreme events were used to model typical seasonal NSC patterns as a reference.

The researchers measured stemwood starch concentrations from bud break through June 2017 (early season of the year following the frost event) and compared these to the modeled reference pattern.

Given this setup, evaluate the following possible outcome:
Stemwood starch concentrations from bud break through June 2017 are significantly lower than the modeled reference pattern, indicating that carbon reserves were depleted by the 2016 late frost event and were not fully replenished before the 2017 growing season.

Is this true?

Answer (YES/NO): YES